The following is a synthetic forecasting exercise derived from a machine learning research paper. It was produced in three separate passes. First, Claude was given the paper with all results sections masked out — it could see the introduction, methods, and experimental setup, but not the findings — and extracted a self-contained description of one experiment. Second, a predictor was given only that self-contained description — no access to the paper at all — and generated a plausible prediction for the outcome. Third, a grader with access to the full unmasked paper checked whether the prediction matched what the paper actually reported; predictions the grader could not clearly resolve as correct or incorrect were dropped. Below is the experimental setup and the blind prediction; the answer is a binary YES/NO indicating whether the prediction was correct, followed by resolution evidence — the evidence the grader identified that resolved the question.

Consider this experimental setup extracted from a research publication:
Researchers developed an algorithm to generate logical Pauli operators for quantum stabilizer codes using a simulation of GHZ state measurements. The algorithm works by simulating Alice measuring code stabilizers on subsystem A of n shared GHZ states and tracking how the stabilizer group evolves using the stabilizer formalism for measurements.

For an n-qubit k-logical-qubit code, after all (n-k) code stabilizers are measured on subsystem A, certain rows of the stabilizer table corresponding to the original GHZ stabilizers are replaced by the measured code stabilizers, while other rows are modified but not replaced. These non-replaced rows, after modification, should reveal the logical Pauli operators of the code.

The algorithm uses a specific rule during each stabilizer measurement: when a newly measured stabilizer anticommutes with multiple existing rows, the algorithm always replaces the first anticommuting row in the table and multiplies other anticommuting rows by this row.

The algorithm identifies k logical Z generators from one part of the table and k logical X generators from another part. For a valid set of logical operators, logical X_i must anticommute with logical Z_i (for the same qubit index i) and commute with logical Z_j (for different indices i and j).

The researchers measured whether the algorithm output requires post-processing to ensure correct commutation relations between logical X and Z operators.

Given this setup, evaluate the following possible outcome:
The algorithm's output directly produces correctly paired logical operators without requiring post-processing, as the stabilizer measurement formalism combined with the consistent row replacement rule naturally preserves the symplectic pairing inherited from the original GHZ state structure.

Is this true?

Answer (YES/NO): NO